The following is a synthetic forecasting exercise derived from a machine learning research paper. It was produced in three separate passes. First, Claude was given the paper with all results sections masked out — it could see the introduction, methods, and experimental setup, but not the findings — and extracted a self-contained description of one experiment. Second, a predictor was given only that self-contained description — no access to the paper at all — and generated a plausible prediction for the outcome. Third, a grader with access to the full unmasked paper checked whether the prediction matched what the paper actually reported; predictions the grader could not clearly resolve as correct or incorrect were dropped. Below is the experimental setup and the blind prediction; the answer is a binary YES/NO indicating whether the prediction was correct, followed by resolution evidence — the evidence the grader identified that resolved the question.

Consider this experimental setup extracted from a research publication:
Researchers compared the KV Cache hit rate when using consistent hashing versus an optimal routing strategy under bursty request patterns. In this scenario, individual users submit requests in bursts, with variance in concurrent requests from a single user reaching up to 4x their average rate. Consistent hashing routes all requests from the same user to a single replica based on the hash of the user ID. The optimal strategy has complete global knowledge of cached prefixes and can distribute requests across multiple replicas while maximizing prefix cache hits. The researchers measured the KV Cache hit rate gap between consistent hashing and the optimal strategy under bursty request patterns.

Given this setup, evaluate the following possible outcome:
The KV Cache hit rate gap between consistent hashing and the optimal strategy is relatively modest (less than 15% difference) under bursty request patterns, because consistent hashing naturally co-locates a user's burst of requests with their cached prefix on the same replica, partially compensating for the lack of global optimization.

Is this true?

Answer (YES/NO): YES